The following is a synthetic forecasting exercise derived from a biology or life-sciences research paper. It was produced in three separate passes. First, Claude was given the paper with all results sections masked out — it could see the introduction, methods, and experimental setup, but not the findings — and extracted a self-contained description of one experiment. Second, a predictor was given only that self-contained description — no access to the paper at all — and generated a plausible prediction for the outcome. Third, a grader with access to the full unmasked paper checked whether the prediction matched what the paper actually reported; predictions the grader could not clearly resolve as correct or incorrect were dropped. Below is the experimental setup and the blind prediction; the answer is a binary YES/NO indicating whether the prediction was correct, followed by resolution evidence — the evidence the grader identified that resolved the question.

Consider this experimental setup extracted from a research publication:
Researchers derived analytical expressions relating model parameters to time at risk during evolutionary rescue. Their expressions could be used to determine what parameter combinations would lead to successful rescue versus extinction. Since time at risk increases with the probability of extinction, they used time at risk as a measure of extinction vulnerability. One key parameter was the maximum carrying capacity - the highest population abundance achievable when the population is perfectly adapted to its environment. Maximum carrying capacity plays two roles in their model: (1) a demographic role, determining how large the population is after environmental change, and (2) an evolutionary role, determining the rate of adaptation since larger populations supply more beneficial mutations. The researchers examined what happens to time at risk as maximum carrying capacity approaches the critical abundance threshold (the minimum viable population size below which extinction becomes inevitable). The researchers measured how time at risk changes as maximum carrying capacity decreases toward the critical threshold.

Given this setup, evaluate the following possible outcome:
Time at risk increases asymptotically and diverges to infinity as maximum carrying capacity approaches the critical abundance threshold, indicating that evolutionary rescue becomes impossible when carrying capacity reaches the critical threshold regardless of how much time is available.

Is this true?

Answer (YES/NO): YES